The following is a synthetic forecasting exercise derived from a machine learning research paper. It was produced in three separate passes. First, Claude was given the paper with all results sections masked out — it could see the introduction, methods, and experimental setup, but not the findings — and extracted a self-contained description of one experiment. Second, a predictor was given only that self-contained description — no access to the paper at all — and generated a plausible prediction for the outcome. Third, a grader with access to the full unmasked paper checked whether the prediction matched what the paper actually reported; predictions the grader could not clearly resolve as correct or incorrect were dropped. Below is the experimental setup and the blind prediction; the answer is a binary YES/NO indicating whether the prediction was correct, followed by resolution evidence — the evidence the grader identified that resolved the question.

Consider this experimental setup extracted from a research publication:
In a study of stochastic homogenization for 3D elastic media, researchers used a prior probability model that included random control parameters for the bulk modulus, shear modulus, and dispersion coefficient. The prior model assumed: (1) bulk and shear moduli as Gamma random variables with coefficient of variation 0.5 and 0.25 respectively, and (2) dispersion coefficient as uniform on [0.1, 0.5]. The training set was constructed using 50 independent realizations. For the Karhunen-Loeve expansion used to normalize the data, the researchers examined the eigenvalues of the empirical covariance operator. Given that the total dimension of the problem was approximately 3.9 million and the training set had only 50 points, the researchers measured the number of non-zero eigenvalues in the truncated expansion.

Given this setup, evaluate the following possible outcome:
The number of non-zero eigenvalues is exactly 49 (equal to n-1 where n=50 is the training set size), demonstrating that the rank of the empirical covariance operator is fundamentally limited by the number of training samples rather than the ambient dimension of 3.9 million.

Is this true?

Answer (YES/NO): YES